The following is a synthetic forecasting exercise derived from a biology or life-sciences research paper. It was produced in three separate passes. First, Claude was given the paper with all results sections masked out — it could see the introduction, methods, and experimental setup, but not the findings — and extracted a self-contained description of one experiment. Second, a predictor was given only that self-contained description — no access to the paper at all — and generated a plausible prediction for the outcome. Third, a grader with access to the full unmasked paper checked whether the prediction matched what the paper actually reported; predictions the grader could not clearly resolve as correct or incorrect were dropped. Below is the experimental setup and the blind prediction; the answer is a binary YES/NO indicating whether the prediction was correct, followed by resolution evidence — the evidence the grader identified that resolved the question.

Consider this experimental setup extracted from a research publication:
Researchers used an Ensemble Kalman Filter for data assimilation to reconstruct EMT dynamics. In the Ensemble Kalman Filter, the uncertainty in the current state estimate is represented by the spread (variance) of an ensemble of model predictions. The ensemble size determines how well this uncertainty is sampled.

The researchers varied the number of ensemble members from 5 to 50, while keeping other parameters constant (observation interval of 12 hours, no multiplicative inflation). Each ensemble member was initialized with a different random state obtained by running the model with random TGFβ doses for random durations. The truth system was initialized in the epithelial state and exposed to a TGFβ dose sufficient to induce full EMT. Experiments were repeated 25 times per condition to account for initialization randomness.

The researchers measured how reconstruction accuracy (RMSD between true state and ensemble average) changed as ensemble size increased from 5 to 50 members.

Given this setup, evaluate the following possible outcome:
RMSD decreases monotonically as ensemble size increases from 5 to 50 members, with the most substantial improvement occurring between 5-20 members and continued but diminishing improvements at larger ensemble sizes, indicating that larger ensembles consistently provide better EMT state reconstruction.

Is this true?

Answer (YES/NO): NO